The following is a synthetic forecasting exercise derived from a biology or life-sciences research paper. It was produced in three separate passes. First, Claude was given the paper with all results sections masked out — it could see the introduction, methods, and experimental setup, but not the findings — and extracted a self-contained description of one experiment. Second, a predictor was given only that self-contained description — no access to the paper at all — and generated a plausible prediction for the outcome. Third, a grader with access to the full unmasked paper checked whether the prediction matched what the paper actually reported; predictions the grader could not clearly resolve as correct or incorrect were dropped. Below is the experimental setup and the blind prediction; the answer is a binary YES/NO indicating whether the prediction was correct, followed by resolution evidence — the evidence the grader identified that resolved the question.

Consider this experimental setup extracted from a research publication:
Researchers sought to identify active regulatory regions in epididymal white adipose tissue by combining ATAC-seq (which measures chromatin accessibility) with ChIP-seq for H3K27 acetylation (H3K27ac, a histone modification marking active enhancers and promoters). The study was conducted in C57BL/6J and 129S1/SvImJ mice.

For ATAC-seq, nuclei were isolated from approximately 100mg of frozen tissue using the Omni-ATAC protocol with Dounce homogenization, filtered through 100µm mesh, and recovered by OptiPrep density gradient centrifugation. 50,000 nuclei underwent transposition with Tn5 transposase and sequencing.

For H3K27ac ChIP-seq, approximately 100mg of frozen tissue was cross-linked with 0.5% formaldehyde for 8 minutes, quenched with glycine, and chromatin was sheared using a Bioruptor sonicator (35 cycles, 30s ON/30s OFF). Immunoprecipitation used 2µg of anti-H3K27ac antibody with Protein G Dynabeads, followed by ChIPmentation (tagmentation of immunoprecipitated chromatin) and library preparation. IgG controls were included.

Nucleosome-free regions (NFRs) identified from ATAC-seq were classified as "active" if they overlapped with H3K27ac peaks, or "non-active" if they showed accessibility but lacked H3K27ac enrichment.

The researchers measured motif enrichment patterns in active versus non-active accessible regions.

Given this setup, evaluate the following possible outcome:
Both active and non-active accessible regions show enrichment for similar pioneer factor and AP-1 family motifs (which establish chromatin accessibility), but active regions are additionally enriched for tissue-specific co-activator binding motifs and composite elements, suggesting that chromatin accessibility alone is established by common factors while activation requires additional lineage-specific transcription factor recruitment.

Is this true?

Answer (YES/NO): NO